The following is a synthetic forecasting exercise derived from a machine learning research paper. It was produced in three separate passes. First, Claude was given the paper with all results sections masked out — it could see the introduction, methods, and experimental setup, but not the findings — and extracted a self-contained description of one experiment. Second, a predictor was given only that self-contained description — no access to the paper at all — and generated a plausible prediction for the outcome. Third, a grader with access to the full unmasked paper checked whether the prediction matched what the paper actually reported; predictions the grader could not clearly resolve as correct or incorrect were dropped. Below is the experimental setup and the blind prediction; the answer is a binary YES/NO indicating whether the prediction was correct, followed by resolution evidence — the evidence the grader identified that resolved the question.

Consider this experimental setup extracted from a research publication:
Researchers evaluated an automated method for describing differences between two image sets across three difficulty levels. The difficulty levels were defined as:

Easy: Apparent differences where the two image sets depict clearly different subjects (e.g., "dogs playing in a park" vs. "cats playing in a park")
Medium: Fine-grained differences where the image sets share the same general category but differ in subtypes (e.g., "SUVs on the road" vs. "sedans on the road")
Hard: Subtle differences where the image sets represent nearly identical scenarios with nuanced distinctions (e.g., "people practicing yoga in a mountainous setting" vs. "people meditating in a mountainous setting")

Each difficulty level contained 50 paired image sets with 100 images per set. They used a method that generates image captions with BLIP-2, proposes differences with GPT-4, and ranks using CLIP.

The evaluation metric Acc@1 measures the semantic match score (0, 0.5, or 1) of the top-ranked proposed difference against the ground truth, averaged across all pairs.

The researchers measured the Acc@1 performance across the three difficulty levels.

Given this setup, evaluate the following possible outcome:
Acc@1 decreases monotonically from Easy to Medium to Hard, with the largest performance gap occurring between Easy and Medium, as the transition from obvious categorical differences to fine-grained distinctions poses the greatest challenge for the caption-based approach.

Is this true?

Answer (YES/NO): NO